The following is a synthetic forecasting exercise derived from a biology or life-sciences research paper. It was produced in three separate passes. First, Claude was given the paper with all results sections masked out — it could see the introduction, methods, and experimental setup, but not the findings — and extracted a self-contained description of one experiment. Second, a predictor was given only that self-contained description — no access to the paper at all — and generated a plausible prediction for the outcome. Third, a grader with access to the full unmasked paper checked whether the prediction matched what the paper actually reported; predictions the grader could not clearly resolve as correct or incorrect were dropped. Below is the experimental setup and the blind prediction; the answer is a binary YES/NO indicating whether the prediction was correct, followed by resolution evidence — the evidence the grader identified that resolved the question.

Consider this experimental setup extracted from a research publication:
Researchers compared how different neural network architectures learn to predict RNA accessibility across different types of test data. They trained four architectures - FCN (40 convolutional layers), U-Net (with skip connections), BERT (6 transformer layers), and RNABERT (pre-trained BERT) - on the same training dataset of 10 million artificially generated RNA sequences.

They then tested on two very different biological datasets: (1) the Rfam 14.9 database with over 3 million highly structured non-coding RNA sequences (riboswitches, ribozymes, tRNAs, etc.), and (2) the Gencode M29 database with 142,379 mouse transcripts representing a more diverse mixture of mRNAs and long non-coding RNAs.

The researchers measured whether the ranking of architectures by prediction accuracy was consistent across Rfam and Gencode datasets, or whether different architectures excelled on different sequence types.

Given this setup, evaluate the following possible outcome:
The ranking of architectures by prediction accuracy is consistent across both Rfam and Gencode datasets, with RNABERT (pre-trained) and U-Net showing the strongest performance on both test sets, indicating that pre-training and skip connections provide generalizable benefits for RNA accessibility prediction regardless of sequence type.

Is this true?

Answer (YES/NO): NO